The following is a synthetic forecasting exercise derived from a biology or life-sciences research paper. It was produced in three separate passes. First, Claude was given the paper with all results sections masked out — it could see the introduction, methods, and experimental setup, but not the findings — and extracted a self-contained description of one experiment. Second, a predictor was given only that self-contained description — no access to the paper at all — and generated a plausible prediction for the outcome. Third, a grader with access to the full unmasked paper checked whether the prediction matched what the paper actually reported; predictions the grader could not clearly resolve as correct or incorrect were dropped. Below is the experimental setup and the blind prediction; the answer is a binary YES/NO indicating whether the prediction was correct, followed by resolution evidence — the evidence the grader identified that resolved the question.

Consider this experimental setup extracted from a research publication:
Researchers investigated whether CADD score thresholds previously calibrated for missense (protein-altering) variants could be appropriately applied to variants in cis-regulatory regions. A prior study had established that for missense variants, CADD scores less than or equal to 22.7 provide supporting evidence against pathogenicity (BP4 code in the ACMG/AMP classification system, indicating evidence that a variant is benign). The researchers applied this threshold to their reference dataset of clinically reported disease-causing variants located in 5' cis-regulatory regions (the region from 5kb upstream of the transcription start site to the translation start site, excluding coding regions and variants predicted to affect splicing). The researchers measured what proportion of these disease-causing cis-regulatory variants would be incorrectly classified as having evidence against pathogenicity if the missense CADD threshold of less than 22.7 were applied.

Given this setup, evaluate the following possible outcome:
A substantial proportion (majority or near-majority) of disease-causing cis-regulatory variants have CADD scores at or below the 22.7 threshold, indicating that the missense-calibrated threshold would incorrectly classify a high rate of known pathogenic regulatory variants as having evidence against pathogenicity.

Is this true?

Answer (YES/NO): YES